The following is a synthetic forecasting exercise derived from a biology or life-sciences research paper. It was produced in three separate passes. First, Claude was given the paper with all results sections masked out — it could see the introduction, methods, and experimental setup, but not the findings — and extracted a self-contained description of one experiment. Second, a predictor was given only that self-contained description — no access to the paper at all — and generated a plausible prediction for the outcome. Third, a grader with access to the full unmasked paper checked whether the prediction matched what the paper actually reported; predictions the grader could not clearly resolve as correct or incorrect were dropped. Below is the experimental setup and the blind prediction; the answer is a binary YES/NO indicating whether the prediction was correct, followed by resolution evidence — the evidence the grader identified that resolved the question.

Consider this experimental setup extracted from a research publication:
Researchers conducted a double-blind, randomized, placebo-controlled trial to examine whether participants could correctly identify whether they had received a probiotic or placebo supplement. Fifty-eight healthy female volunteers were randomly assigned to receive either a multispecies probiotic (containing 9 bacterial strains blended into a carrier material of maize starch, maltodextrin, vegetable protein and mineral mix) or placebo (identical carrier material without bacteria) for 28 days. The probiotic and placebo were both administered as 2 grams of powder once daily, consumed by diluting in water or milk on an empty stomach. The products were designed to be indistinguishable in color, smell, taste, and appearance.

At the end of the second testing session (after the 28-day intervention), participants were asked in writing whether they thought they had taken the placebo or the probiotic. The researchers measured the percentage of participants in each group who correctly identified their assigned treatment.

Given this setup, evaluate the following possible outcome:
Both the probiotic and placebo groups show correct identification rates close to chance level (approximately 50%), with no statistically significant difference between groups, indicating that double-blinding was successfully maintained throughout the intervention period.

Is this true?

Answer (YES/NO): YES